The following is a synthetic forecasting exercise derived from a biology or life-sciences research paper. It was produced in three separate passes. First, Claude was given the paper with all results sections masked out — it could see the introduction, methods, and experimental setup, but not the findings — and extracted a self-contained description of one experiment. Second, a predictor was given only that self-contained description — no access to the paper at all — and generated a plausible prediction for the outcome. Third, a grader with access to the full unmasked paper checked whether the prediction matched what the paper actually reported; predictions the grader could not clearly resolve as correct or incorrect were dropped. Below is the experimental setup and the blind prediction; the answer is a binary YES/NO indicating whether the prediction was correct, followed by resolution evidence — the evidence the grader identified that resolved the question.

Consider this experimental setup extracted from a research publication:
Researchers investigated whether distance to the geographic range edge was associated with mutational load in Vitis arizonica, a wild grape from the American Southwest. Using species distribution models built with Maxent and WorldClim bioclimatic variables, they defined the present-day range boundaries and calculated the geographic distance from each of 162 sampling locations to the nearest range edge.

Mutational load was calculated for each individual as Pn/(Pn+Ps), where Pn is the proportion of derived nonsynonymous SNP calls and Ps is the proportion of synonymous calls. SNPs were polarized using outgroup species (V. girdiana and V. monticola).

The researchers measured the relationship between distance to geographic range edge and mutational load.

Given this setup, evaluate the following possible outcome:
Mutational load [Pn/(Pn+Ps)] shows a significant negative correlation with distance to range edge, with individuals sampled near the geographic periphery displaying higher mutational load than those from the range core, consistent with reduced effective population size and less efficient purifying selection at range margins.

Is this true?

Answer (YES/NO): NO